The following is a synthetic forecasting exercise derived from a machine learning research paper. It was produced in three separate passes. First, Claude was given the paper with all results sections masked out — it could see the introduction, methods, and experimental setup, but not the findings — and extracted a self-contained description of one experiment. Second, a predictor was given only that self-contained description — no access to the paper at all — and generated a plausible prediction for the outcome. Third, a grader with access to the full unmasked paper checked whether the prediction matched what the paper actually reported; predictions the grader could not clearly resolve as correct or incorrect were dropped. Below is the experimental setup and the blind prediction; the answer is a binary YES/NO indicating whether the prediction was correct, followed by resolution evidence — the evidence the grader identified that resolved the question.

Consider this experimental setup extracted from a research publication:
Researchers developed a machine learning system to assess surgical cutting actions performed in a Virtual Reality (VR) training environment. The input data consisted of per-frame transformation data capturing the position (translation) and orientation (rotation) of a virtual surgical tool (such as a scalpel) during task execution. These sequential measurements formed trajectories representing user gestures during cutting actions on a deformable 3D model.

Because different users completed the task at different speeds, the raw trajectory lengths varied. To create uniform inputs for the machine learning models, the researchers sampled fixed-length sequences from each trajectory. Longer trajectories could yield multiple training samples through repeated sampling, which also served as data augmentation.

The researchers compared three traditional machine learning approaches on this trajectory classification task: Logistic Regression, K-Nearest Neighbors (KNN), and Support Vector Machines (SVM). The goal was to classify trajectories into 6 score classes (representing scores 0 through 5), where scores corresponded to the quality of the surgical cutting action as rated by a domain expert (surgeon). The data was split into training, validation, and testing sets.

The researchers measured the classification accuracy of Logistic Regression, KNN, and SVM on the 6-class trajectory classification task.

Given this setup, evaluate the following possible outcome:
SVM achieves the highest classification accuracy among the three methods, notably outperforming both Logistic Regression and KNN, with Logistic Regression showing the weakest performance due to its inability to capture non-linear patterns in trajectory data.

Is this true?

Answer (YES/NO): YES